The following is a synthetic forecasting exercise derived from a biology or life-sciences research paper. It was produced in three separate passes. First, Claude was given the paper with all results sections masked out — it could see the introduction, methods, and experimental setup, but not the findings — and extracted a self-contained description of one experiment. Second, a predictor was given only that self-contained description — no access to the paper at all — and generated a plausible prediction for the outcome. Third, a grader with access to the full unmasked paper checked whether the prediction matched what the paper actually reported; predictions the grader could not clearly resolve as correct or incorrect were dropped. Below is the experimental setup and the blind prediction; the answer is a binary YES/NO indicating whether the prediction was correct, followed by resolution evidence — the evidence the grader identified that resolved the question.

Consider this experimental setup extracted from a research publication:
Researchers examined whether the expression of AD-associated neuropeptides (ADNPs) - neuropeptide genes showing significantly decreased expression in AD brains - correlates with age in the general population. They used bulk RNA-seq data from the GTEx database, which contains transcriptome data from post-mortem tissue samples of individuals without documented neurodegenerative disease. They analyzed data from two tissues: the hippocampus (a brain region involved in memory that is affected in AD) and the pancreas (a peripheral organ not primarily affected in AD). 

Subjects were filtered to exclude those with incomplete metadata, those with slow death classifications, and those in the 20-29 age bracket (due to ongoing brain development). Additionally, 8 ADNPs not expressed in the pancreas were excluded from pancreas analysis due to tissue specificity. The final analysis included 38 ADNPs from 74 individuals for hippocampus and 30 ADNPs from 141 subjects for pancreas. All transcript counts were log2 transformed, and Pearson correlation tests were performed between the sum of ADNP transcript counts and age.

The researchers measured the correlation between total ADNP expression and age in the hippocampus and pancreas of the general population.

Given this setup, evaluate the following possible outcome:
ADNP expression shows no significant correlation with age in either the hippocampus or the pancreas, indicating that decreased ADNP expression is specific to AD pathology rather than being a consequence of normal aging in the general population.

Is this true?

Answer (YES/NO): NO